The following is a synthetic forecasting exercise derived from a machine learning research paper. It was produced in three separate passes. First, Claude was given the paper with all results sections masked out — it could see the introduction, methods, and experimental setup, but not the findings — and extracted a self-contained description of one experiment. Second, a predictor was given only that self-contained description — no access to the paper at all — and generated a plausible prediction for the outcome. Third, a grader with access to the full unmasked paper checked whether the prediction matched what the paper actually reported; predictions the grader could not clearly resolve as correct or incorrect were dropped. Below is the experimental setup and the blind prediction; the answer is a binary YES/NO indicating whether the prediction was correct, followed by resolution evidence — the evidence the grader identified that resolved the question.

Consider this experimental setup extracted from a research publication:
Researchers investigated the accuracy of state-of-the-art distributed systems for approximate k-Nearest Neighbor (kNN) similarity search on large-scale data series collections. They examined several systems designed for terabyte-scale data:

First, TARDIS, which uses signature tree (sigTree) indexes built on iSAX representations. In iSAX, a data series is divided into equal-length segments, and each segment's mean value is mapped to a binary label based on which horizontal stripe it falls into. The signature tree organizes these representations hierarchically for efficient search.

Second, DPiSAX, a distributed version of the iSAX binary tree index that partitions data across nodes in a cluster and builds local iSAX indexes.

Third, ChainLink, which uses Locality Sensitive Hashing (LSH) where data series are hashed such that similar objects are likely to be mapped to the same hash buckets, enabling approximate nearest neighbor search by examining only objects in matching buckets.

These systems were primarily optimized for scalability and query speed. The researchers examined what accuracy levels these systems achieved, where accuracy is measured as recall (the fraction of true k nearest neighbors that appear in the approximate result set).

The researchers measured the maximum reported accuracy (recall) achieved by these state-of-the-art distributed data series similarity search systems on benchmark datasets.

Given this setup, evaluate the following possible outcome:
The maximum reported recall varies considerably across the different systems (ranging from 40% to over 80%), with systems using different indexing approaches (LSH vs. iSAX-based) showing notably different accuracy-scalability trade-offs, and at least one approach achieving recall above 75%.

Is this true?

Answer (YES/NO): NO